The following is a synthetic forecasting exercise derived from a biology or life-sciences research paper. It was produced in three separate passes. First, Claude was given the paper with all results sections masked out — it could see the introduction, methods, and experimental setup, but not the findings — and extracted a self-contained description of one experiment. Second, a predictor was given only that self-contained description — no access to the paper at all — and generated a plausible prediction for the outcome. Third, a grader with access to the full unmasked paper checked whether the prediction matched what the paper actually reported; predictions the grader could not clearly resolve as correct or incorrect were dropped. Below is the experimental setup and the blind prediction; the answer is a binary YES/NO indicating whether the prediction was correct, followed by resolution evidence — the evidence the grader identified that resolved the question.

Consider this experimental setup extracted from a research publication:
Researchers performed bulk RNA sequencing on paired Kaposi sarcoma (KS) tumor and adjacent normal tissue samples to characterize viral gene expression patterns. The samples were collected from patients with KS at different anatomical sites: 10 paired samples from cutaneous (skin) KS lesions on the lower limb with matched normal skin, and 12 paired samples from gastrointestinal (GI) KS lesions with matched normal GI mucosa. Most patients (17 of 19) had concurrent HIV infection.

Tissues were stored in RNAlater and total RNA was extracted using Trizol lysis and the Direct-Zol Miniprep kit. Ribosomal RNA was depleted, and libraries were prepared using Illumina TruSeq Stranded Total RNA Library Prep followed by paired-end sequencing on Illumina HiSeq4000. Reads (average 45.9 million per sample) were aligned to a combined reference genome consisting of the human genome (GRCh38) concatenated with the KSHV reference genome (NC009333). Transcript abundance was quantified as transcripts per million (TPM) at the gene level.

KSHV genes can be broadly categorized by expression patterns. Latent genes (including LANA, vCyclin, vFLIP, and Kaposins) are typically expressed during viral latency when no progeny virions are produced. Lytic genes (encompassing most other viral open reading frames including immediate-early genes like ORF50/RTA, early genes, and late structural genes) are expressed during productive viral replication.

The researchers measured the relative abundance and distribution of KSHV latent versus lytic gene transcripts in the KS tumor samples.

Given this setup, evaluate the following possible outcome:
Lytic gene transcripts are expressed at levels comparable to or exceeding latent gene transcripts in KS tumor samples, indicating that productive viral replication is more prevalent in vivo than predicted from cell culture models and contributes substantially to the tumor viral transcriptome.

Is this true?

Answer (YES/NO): NO